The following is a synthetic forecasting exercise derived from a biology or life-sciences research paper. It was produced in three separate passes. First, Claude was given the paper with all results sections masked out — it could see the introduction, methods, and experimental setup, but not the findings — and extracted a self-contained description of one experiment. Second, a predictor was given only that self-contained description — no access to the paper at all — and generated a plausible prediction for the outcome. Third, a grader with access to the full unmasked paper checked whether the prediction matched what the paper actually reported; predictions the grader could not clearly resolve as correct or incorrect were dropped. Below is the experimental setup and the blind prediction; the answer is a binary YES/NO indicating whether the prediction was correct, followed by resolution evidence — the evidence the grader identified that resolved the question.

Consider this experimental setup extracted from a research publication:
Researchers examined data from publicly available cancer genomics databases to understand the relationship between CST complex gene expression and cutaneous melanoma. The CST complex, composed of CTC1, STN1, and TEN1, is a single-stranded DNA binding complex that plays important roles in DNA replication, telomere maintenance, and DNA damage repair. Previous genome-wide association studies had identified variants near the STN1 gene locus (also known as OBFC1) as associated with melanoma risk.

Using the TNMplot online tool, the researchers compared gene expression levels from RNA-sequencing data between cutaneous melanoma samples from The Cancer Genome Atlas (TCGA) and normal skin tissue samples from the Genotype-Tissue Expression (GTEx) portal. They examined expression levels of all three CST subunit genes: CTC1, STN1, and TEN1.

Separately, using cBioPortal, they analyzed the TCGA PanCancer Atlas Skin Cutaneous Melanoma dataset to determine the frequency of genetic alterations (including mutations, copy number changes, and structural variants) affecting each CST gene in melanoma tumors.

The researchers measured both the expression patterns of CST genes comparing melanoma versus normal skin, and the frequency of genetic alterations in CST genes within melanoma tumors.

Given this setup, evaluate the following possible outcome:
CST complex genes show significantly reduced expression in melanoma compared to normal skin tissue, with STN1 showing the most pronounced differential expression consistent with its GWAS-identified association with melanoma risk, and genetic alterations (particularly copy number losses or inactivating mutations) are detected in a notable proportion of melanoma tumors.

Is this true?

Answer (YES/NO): NO